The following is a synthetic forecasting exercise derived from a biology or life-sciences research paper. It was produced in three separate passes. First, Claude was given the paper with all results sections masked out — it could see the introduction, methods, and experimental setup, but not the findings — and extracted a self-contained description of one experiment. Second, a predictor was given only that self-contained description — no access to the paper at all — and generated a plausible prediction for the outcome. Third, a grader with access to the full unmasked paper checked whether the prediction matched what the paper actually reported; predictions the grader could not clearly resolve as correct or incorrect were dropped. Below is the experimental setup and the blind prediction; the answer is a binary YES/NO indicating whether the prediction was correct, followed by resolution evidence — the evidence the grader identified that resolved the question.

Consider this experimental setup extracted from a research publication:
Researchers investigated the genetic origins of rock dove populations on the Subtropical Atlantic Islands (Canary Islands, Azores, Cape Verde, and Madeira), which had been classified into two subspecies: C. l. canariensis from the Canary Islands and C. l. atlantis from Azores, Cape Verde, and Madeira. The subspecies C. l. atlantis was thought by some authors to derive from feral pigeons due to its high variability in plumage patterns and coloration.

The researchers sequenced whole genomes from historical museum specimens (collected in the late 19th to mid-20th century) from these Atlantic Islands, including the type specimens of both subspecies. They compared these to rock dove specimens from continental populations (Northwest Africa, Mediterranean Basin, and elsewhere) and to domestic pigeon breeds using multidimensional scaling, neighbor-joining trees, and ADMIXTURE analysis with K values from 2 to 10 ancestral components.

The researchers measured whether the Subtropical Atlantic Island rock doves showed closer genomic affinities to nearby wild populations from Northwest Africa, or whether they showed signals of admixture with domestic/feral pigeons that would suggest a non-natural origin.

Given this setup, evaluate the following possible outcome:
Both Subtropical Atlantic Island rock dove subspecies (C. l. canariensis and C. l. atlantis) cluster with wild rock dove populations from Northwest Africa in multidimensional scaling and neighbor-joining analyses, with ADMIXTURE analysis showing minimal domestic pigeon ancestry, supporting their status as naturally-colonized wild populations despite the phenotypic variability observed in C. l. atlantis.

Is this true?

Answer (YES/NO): NO